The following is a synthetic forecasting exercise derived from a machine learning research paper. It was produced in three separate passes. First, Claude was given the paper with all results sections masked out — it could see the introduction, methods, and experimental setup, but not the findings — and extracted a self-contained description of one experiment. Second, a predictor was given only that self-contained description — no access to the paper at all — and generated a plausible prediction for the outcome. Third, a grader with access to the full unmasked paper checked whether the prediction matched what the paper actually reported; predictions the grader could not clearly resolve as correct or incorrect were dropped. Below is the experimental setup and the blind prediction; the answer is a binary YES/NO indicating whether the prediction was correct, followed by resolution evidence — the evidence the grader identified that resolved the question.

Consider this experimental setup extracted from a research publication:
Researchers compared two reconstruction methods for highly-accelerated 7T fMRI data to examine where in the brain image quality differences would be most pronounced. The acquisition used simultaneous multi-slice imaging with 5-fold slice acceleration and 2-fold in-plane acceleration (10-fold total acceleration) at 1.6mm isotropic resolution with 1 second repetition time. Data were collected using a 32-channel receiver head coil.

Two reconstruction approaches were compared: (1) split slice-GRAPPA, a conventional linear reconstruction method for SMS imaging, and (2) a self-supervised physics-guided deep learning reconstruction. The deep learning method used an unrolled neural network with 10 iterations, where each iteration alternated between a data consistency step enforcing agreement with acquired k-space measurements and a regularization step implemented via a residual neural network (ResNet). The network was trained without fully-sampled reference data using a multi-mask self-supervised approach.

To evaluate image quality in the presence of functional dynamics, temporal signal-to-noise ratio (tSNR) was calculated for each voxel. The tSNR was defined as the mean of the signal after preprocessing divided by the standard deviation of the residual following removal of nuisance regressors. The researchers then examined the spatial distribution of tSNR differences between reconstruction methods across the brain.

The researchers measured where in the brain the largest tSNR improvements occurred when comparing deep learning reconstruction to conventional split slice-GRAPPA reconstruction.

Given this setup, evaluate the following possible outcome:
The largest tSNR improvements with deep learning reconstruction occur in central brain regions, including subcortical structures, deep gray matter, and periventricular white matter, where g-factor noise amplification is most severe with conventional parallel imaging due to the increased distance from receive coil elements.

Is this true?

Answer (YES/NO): YES